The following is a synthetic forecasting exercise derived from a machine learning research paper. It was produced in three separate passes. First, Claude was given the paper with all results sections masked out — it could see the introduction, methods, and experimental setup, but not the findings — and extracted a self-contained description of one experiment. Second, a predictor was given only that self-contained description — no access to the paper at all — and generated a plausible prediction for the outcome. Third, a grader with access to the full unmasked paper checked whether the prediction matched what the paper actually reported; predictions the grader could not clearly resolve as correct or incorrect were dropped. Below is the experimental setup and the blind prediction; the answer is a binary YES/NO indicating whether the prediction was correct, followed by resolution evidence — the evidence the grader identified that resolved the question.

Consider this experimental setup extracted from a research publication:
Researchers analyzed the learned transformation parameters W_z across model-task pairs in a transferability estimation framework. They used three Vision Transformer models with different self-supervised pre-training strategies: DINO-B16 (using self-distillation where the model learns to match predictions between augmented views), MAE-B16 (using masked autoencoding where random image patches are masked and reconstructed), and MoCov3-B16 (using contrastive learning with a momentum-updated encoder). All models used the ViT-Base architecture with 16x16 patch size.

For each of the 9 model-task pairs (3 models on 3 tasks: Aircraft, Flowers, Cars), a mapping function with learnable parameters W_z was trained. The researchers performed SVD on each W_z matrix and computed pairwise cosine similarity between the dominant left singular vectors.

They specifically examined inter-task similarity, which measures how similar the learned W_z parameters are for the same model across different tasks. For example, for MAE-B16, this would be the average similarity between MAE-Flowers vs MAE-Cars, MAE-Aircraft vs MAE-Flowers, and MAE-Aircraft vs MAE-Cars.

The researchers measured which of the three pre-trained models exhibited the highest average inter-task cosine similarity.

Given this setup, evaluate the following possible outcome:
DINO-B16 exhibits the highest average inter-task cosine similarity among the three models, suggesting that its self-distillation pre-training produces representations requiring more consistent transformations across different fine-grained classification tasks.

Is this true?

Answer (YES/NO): NO